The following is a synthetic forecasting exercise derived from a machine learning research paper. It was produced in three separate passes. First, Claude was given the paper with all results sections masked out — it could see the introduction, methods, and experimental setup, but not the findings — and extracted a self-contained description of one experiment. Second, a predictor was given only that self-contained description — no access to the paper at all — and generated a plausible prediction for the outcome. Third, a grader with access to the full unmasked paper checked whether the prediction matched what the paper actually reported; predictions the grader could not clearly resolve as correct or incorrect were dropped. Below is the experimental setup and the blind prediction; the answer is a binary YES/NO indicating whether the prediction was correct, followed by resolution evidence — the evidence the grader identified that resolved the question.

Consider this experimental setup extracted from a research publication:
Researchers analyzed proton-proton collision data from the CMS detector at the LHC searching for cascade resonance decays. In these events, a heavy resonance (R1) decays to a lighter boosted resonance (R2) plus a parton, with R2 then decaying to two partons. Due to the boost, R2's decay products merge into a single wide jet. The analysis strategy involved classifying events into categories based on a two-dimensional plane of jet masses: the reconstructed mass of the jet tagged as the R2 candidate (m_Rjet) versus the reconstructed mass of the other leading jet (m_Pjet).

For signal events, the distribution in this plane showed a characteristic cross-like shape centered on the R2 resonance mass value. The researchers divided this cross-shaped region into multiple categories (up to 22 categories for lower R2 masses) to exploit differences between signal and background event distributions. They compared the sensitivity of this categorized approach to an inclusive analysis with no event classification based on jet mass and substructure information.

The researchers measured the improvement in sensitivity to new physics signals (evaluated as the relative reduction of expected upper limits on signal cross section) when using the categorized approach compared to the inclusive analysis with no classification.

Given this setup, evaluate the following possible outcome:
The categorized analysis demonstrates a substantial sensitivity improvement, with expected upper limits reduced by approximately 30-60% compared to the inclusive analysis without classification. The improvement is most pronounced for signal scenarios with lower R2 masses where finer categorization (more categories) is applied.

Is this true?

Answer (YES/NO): YES